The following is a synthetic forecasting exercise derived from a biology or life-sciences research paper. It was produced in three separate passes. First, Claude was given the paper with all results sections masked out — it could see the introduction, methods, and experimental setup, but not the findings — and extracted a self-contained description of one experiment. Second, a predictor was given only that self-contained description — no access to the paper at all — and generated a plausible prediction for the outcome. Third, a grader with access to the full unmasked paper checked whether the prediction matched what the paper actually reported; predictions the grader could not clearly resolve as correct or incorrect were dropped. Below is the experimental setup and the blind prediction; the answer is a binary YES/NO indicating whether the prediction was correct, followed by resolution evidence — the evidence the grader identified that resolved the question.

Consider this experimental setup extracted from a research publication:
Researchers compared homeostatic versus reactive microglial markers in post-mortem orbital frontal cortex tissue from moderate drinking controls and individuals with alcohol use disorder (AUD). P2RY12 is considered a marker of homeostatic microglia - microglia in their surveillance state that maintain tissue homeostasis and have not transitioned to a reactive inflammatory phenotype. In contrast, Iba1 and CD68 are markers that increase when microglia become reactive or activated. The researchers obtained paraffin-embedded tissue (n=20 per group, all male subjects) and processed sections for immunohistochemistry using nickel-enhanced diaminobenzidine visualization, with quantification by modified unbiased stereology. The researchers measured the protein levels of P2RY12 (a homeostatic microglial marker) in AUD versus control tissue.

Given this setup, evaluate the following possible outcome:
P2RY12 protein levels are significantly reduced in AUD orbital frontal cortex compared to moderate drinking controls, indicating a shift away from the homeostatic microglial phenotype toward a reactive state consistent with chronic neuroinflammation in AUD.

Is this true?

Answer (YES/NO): NO